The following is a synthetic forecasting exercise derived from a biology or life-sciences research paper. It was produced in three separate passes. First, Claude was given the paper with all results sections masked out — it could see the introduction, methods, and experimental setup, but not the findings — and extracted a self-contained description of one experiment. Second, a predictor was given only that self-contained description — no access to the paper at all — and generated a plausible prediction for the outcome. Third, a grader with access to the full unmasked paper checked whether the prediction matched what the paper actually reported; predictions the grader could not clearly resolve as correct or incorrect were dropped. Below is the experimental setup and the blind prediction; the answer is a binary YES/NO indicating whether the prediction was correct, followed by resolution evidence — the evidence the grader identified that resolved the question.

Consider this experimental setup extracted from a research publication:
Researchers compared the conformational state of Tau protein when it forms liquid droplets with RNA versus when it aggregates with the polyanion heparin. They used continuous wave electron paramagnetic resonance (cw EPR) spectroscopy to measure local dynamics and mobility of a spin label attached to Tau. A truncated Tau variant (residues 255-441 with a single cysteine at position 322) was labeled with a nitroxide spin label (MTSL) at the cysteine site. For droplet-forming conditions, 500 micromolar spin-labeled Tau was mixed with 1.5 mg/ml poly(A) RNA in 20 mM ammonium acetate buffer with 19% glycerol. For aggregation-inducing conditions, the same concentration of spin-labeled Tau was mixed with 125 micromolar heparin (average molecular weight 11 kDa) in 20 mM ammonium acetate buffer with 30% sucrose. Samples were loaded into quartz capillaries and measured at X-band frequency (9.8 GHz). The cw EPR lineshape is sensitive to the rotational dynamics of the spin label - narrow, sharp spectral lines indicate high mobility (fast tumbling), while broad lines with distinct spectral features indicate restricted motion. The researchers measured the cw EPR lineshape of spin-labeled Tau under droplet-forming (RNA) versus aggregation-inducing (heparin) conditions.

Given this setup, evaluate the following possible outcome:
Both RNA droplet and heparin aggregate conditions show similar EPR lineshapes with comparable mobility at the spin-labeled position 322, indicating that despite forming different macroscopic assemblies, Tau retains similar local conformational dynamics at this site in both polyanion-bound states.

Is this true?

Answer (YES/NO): NO